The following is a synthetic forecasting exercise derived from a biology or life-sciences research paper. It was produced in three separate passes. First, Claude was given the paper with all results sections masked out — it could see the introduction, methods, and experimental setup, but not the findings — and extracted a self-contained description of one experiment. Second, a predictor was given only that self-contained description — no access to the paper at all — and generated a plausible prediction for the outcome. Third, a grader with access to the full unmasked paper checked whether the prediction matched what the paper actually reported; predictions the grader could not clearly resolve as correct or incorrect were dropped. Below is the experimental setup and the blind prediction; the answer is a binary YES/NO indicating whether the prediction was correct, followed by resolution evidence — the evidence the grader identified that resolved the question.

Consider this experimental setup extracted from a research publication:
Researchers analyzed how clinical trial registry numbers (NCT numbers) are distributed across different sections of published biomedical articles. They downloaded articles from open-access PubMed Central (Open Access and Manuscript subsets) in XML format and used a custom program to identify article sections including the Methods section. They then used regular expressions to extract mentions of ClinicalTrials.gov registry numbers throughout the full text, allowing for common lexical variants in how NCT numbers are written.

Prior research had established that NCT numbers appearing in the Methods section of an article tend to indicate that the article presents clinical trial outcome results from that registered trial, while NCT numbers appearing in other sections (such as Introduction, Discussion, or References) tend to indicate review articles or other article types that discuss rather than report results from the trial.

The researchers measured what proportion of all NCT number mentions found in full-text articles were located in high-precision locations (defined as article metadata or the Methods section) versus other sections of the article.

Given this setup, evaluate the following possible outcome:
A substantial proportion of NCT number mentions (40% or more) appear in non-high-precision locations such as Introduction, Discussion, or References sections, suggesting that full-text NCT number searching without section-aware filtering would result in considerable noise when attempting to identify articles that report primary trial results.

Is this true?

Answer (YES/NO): YES